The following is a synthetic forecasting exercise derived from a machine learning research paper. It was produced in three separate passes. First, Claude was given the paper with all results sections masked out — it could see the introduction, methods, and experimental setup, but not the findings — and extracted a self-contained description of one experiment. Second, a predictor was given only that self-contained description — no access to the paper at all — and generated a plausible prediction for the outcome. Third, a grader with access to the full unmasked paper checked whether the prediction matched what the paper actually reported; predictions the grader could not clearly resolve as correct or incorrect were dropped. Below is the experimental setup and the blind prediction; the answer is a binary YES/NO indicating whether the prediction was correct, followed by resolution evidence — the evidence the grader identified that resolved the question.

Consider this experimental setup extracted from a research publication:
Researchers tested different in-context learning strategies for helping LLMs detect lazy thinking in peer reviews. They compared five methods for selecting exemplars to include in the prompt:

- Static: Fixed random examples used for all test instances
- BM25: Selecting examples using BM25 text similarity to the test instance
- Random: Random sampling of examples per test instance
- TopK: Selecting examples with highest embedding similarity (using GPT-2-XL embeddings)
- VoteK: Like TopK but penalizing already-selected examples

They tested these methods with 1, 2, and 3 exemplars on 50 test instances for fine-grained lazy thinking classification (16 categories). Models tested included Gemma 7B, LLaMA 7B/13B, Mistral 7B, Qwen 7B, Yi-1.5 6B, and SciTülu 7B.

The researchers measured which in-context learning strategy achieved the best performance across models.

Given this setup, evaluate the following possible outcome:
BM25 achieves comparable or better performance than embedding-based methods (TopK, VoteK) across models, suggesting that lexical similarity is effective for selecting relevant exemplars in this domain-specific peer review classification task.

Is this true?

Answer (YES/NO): NO